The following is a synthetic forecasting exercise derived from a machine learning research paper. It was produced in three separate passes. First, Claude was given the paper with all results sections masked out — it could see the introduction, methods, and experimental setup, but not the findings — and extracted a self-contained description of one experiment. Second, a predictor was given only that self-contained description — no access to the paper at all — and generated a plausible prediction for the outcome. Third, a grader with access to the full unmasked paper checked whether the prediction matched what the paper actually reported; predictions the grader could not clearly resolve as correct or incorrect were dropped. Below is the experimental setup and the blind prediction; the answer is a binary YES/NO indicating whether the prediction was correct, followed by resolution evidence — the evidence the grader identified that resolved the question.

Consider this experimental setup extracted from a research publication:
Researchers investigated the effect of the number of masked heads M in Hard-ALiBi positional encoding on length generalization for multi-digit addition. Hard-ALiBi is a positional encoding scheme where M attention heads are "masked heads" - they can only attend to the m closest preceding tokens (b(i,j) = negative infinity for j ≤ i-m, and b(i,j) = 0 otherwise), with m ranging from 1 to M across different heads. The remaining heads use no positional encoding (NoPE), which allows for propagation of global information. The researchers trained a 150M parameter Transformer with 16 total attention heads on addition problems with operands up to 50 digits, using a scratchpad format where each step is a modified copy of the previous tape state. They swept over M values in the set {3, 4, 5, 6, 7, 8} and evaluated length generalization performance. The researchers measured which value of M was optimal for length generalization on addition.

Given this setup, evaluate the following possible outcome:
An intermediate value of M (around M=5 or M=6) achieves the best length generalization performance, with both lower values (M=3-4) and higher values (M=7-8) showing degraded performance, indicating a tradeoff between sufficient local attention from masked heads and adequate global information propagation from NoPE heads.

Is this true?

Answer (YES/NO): YES